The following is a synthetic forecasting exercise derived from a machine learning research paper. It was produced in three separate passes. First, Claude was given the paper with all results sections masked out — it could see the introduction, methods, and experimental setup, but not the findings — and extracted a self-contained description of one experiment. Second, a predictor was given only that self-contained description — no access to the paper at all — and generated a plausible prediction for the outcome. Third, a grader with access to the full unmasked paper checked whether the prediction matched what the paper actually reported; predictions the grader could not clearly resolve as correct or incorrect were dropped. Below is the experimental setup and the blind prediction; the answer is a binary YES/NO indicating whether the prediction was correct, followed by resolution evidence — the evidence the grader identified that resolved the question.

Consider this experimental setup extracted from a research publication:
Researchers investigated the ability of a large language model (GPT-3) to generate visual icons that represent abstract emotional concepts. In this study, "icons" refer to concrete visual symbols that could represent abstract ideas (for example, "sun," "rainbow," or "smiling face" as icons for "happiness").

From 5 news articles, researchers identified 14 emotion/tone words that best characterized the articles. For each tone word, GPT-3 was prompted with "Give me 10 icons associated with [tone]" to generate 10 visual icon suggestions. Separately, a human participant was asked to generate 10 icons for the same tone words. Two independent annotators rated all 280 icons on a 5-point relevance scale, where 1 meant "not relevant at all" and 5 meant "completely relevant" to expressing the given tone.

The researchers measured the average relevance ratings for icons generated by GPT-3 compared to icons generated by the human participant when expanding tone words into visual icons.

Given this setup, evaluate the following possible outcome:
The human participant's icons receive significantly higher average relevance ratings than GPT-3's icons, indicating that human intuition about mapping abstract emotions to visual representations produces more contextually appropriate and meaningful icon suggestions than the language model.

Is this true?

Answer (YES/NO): YES